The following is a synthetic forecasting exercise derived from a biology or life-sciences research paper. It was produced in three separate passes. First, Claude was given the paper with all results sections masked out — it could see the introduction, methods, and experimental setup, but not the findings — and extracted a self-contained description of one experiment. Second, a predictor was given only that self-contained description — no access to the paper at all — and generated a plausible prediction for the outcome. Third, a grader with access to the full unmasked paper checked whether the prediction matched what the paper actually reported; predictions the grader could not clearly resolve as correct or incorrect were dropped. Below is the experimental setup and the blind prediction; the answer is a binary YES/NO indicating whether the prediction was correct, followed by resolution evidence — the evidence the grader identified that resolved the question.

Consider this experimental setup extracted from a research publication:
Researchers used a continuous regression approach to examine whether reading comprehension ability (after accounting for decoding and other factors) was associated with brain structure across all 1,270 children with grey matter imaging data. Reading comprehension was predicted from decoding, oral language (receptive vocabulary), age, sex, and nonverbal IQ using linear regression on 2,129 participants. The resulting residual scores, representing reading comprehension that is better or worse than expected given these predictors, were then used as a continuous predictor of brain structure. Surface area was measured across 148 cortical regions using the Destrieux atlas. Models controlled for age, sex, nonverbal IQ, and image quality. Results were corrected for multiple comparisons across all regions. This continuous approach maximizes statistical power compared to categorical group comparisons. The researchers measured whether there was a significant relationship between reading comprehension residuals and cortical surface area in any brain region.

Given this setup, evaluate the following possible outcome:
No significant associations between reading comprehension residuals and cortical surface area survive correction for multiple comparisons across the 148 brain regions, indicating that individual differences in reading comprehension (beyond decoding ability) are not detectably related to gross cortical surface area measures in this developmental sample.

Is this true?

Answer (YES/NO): YES